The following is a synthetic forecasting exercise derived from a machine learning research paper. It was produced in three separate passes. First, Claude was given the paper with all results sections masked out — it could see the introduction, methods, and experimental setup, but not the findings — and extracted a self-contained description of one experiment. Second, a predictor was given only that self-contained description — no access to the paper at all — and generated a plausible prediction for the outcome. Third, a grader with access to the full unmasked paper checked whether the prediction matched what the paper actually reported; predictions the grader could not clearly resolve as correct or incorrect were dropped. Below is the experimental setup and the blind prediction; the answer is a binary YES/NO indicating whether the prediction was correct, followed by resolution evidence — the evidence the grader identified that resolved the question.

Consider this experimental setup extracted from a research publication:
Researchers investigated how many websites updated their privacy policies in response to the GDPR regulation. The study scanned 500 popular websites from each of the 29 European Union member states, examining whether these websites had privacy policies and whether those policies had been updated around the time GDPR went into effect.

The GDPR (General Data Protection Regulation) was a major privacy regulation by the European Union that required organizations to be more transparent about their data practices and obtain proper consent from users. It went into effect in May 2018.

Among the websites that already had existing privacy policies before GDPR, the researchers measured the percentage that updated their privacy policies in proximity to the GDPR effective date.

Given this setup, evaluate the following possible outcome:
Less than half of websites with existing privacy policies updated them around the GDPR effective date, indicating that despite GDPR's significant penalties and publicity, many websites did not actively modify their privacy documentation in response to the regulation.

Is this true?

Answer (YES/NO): NO